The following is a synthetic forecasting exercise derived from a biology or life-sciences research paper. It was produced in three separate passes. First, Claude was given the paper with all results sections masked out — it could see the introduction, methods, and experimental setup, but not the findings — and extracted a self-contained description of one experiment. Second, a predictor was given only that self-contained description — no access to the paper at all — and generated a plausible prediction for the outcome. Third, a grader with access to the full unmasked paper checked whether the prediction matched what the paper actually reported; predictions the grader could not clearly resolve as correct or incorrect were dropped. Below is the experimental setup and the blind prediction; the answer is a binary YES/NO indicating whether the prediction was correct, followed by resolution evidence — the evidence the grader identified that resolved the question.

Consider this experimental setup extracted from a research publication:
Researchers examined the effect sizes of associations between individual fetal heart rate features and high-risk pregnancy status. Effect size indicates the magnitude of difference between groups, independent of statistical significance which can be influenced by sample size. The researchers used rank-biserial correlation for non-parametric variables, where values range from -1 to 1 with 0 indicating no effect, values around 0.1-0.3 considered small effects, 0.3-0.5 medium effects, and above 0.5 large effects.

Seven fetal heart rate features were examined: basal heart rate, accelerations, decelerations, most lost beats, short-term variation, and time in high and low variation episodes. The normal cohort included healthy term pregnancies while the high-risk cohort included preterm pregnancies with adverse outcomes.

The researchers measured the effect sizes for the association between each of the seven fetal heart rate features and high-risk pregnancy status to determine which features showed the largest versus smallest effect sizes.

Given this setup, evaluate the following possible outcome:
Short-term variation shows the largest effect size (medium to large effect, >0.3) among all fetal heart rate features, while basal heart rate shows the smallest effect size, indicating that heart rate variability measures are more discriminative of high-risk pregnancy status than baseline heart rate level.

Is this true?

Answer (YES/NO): NO